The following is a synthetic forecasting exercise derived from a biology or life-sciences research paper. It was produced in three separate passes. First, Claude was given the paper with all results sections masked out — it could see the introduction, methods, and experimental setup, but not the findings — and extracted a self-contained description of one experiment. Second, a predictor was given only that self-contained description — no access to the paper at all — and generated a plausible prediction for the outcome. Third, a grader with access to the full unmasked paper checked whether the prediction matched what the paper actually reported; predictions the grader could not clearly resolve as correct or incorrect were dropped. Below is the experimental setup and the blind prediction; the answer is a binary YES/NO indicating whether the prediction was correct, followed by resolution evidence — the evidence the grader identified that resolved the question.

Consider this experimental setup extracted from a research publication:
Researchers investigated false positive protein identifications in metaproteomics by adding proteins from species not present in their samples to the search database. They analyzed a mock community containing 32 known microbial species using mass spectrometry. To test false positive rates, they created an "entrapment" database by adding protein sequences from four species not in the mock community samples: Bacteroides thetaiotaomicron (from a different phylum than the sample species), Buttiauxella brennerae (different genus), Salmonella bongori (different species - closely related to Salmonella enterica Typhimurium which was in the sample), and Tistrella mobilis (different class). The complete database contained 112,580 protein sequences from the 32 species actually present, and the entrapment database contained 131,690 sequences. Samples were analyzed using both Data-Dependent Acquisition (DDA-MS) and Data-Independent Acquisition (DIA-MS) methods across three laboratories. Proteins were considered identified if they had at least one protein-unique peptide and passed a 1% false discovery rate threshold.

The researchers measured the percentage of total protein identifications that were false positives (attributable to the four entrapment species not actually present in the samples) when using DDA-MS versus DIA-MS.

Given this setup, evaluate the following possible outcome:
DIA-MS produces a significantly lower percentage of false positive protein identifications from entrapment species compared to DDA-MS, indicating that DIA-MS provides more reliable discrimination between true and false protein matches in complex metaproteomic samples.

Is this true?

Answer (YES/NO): NO